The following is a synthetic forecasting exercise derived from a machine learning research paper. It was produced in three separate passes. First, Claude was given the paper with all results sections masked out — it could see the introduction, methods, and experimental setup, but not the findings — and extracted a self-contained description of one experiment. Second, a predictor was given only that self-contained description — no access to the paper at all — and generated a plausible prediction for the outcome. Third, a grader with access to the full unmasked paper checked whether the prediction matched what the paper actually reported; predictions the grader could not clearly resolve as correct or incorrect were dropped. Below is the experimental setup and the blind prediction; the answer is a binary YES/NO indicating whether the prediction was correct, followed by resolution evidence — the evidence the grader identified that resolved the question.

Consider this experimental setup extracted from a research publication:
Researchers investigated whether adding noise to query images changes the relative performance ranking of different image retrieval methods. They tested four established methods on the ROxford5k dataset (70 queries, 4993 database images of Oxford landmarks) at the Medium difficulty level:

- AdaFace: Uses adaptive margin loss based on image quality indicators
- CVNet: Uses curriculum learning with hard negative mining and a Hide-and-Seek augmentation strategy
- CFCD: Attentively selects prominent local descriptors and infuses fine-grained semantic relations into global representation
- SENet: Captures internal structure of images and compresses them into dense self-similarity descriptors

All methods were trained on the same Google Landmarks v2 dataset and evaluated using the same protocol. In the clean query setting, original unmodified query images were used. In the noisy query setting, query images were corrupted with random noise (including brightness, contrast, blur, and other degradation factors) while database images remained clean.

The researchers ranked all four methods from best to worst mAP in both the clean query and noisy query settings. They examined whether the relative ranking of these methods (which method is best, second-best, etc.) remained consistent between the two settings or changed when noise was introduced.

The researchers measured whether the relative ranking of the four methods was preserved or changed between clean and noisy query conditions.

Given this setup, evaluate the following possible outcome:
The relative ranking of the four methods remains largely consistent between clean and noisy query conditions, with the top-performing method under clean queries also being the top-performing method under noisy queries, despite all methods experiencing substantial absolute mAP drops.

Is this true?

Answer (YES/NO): YES